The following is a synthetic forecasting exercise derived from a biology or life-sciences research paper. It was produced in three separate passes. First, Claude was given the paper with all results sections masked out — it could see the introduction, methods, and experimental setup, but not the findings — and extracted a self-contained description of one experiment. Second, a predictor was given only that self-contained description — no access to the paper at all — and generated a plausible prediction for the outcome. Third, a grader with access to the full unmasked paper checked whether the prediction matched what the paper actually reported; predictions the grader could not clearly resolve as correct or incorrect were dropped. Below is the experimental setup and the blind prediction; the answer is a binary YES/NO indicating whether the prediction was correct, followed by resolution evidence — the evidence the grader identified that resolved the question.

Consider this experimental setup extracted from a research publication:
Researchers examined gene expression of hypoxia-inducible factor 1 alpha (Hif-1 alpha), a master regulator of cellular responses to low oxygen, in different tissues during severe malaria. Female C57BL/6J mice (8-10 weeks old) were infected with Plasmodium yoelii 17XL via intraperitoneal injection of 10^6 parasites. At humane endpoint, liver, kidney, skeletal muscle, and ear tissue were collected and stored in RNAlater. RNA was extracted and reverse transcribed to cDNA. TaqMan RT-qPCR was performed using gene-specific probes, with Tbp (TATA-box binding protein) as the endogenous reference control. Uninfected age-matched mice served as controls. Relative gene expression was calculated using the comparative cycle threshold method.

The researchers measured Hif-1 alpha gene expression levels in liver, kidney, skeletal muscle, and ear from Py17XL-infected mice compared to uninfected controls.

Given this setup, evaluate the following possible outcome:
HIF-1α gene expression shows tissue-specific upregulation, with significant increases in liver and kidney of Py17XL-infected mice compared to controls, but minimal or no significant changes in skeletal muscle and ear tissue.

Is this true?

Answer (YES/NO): NO